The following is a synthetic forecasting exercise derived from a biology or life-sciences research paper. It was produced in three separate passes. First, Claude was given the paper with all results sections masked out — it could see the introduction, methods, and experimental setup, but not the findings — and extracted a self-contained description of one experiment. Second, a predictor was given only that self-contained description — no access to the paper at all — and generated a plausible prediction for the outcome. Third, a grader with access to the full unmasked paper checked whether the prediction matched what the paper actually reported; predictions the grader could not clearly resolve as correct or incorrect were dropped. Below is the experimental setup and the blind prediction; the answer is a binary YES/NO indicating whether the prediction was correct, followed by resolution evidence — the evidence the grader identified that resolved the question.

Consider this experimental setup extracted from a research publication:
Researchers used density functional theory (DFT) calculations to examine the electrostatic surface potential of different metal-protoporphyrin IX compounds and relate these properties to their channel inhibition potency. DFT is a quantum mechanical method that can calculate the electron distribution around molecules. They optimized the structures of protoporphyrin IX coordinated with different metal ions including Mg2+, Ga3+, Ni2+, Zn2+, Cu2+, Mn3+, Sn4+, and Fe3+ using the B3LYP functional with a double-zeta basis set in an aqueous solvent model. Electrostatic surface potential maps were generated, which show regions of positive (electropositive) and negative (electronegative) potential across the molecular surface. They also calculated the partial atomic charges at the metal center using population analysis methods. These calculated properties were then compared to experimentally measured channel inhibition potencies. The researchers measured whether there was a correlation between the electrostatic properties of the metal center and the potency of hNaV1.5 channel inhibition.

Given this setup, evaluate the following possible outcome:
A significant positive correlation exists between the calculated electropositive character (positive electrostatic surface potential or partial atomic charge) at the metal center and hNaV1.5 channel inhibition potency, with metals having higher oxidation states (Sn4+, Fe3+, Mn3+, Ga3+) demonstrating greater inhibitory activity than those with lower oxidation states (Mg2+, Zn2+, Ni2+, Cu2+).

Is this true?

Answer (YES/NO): NO